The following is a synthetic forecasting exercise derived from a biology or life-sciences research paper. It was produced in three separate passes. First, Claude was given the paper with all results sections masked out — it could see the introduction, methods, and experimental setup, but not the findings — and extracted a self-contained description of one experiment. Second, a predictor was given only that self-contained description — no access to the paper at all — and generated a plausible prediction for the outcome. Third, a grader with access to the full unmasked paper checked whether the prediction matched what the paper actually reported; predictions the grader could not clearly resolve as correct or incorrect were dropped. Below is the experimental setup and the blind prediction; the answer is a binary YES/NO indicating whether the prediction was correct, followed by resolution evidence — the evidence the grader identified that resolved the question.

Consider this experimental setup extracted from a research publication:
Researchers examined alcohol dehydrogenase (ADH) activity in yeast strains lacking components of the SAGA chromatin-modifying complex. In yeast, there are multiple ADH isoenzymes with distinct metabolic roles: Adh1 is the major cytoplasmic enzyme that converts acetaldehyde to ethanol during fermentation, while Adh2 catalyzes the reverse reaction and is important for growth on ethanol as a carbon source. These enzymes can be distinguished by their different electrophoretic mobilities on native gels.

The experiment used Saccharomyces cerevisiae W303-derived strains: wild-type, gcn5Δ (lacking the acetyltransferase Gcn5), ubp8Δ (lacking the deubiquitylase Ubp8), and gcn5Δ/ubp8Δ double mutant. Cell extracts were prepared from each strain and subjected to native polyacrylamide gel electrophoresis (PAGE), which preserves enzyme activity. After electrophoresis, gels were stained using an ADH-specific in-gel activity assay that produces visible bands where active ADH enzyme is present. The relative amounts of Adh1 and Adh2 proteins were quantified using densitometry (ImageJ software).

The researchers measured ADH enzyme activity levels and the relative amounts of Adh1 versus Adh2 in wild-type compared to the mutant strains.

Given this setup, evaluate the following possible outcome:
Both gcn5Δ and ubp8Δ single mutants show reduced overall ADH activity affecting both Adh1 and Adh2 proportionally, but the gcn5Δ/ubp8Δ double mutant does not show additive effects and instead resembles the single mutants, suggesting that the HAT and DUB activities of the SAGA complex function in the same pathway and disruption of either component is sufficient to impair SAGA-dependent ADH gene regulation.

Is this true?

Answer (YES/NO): NO